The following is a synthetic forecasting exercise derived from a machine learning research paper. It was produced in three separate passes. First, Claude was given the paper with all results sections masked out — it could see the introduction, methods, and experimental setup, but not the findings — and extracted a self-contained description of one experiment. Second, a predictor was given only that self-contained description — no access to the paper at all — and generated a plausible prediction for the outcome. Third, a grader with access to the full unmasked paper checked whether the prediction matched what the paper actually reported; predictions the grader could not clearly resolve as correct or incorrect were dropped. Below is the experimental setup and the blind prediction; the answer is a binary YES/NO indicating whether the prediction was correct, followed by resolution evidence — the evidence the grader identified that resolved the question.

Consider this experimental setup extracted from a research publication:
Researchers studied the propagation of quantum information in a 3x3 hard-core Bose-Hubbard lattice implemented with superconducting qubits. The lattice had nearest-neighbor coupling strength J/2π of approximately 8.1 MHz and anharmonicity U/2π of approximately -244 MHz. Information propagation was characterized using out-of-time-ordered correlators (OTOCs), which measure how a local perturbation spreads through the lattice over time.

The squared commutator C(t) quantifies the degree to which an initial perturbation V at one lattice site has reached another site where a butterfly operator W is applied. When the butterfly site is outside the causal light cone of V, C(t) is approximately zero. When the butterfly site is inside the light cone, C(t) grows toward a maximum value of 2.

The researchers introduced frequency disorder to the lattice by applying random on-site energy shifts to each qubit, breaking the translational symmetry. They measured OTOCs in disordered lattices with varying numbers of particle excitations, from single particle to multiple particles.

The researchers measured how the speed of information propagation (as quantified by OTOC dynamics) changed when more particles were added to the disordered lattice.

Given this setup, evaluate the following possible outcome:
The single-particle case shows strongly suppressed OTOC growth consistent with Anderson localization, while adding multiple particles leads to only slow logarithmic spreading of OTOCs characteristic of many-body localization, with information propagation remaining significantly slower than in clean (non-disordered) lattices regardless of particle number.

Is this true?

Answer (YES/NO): YES